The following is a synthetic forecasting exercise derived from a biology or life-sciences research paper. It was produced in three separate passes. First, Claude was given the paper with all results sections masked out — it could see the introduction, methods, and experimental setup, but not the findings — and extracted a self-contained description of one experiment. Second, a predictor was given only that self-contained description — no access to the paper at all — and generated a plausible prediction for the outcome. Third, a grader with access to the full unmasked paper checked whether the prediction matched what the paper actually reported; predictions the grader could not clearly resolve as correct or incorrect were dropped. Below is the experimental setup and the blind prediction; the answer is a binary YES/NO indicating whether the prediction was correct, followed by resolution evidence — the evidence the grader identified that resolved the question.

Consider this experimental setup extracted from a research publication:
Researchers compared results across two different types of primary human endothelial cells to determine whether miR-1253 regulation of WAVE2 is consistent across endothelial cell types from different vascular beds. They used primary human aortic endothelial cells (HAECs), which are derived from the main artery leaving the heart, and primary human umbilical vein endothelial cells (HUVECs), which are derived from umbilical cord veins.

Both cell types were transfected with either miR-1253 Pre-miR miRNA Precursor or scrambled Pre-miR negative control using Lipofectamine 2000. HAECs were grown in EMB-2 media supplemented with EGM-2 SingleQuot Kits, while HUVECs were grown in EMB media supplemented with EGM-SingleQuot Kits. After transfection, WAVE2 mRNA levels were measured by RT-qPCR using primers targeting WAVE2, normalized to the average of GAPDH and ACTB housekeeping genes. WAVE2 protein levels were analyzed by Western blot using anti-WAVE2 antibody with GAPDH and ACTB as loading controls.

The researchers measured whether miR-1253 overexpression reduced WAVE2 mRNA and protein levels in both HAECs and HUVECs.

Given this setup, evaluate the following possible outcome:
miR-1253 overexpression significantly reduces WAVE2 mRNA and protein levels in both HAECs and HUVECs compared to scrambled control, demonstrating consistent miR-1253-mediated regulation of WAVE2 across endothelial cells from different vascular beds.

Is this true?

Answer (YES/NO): YES